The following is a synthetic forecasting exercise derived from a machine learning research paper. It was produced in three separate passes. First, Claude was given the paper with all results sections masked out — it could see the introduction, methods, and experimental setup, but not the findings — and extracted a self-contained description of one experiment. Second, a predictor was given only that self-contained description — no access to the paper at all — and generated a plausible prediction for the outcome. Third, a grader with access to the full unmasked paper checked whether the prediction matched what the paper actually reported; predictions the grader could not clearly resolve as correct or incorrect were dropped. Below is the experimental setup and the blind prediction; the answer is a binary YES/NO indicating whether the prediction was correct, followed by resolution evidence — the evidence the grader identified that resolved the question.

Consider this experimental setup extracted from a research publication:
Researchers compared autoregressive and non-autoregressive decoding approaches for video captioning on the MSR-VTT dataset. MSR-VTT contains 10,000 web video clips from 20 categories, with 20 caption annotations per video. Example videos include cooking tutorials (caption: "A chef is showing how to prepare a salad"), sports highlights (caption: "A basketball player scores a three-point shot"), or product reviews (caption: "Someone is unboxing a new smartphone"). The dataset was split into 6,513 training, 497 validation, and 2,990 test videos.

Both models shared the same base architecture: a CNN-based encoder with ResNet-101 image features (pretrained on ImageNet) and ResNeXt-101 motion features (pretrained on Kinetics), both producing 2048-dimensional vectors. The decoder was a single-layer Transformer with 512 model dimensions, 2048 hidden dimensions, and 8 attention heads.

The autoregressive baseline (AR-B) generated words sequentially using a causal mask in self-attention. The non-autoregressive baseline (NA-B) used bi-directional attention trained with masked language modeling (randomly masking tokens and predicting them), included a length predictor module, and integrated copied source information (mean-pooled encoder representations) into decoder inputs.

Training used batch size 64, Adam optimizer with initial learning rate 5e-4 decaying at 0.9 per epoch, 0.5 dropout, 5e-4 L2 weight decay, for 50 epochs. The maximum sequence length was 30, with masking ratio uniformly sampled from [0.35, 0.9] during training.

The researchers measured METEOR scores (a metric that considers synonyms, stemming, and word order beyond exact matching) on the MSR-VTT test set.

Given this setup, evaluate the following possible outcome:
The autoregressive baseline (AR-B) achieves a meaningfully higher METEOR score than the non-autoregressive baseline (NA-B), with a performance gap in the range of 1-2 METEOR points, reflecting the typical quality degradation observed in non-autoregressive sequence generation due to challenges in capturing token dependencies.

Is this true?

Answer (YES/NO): NO